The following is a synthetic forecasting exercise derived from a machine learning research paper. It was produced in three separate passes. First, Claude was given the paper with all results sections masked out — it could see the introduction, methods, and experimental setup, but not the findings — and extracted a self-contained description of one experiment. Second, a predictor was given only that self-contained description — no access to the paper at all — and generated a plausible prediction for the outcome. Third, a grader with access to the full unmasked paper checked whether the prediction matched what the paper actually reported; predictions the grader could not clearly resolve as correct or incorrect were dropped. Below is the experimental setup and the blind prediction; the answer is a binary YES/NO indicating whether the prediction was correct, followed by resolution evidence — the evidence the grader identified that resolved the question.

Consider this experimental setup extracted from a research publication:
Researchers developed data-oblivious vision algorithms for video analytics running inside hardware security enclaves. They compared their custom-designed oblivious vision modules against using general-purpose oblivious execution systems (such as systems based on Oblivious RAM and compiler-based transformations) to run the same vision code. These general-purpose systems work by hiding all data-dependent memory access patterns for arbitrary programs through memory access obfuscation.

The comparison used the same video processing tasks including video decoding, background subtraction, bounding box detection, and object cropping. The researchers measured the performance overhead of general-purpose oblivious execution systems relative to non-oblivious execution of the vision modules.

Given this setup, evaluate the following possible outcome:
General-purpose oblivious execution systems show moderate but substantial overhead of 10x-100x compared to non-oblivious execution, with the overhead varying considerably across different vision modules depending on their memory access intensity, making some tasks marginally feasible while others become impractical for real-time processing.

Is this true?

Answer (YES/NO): NO